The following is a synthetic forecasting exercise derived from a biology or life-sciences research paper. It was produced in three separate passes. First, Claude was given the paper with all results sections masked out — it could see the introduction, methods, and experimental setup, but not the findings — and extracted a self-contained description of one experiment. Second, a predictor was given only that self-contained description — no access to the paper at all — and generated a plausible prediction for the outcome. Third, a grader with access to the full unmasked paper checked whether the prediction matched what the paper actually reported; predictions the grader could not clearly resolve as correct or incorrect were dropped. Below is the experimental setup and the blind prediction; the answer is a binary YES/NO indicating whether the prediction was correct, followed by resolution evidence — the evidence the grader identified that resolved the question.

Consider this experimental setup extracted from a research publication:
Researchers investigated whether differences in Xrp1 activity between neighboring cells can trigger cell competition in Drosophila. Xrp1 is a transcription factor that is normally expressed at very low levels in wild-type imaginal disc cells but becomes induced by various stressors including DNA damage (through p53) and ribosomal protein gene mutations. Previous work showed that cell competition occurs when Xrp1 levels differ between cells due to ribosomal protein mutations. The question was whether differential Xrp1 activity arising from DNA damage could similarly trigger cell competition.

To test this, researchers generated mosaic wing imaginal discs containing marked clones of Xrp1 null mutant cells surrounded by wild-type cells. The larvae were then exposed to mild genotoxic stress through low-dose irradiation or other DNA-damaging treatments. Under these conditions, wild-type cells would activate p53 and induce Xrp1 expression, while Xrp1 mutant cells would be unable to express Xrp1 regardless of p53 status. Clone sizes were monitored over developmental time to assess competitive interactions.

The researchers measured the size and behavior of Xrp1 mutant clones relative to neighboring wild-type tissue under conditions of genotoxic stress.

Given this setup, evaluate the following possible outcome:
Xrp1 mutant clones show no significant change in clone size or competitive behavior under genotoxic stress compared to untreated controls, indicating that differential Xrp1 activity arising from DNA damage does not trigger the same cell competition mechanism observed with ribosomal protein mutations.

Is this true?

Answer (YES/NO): NO